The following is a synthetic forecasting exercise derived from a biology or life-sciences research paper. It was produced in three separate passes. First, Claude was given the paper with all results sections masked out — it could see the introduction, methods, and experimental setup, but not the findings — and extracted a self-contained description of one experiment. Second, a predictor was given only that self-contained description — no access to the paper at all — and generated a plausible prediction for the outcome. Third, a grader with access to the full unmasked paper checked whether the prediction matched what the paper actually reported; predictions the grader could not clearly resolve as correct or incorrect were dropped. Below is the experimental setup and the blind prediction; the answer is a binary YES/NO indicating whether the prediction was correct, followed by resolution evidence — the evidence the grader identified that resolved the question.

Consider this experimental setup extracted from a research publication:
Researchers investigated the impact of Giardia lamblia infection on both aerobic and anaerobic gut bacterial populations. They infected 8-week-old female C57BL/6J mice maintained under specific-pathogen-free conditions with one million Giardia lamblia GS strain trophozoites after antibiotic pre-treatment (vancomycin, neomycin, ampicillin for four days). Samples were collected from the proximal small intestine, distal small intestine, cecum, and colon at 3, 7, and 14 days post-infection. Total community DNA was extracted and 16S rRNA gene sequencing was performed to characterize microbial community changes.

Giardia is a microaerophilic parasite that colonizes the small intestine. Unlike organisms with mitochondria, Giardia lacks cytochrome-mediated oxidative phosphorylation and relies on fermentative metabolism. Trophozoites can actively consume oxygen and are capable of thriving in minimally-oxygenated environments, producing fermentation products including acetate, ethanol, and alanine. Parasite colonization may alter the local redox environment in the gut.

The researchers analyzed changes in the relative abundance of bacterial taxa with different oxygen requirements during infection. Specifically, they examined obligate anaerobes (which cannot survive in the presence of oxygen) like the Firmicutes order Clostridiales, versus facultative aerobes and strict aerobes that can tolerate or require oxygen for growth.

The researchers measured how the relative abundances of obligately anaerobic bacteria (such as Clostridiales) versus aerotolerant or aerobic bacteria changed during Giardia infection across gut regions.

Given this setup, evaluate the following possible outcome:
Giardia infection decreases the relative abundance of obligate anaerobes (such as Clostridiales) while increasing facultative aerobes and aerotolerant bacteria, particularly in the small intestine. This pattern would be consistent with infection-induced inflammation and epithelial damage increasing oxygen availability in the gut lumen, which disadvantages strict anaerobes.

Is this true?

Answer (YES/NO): YES